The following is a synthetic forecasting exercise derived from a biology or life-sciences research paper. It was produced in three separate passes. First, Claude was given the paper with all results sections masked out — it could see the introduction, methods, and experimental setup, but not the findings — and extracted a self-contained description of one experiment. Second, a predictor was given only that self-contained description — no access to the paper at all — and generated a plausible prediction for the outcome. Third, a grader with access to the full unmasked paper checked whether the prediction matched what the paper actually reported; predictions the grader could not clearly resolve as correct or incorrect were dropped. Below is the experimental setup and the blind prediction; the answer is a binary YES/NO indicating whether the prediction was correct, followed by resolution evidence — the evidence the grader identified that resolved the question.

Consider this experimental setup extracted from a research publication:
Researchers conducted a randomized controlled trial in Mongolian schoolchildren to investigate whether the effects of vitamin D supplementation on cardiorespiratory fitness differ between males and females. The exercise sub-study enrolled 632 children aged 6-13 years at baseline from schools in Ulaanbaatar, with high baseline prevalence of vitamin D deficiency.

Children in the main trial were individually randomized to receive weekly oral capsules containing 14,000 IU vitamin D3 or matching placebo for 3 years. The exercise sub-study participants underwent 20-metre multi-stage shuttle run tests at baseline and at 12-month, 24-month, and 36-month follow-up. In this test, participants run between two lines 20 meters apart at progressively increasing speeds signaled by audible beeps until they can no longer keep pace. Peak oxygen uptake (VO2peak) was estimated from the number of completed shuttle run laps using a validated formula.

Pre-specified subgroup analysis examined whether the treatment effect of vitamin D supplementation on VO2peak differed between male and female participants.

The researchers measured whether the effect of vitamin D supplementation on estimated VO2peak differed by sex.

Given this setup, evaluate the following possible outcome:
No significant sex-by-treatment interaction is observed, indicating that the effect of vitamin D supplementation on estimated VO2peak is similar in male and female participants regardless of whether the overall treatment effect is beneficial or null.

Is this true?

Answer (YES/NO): YES